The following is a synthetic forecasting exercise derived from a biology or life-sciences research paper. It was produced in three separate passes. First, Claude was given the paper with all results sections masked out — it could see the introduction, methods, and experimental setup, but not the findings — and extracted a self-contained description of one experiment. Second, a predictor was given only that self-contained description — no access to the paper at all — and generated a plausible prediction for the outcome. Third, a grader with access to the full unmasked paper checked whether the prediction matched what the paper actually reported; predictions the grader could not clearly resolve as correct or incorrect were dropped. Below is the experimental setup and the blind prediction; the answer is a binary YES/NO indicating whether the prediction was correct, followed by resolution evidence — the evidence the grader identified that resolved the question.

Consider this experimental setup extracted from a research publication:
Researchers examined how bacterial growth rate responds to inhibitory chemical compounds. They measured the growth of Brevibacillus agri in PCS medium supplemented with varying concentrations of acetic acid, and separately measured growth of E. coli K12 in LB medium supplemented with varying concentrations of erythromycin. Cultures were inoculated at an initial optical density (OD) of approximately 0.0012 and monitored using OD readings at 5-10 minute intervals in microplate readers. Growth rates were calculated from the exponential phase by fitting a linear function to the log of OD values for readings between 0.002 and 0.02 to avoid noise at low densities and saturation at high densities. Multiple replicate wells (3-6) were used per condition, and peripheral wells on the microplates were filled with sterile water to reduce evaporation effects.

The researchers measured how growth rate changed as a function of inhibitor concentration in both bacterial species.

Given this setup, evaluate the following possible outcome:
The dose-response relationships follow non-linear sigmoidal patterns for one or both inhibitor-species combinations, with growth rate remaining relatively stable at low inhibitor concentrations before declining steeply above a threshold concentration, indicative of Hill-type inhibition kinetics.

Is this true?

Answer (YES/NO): NO